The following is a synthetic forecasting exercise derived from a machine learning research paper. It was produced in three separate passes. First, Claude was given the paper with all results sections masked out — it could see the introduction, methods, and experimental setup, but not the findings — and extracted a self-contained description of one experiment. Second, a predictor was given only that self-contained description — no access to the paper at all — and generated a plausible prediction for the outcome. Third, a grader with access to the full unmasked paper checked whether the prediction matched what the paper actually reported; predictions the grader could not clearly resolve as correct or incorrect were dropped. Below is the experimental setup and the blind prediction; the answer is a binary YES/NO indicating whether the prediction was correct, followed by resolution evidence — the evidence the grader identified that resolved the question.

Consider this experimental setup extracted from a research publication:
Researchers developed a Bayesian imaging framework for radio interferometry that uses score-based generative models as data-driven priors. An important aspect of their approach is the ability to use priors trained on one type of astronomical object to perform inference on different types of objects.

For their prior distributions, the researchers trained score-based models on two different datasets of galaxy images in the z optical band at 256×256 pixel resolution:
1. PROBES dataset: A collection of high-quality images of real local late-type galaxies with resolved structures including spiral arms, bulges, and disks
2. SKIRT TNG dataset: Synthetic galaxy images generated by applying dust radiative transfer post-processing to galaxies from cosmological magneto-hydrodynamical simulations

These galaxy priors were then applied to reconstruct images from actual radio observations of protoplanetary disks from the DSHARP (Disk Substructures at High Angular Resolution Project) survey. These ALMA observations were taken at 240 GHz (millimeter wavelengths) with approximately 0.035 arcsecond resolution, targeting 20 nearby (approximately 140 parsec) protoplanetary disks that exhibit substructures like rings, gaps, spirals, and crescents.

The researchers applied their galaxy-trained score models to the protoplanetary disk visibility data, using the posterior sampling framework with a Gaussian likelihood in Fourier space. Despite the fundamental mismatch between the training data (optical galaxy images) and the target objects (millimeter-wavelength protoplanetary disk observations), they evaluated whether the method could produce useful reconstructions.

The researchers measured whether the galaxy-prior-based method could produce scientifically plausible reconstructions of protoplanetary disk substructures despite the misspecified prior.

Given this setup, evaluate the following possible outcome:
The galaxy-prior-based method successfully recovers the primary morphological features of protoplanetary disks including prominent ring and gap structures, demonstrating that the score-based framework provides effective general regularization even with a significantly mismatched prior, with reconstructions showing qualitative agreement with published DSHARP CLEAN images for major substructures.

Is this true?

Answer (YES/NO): YES